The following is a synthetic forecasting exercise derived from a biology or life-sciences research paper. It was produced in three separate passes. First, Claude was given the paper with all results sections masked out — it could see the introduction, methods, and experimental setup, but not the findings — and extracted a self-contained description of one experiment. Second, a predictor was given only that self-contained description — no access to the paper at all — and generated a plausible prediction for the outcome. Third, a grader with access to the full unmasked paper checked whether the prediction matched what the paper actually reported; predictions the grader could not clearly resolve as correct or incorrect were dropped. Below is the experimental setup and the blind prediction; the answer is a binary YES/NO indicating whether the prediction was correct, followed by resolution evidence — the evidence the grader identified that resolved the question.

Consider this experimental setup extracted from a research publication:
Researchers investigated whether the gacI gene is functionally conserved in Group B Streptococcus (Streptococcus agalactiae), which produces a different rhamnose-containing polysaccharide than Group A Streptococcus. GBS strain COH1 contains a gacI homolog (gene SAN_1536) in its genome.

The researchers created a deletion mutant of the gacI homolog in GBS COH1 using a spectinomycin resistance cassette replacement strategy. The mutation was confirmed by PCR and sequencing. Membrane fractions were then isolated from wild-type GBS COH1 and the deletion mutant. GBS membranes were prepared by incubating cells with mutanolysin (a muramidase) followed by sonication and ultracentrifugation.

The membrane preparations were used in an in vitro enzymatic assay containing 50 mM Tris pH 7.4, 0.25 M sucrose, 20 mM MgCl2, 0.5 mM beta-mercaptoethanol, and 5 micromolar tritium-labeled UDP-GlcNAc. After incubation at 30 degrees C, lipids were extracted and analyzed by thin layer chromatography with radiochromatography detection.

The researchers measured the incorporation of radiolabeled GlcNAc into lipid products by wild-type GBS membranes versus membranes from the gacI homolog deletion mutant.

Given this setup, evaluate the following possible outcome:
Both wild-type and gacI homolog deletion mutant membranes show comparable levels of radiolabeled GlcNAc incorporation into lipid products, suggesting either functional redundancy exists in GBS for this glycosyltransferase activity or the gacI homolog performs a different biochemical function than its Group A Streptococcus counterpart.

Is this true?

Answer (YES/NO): NO